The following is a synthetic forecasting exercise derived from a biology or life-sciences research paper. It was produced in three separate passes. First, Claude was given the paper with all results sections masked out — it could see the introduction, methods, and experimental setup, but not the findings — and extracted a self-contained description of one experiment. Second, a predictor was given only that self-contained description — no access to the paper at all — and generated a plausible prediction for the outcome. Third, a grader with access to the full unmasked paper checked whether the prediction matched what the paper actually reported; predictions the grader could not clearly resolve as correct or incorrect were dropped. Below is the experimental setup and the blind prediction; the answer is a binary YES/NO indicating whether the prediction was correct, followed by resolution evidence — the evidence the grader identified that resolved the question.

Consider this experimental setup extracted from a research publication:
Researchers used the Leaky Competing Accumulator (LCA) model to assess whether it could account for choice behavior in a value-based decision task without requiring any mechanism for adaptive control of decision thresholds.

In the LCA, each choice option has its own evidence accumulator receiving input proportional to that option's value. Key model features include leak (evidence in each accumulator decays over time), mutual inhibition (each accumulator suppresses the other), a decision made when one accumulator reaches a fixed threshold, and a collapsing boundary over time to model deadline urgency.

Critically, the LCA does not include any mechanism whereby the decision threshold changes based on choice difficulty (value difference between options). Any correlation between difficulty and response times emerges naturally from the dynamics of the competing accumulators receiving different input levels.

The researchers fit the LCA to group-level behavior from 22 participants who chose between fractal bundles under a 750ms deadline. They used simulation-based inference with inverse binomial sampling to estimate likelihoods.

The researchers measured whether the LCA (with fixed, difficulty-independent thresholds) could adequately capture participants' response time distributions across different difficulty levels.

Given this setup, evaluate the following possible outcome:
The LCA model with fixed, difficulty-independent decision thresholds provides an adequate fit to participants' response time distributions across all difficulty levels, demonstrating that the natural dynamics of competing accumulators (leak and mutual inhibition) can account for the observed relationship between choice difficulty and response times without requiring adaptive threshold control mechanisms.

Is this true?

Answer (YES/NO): YES